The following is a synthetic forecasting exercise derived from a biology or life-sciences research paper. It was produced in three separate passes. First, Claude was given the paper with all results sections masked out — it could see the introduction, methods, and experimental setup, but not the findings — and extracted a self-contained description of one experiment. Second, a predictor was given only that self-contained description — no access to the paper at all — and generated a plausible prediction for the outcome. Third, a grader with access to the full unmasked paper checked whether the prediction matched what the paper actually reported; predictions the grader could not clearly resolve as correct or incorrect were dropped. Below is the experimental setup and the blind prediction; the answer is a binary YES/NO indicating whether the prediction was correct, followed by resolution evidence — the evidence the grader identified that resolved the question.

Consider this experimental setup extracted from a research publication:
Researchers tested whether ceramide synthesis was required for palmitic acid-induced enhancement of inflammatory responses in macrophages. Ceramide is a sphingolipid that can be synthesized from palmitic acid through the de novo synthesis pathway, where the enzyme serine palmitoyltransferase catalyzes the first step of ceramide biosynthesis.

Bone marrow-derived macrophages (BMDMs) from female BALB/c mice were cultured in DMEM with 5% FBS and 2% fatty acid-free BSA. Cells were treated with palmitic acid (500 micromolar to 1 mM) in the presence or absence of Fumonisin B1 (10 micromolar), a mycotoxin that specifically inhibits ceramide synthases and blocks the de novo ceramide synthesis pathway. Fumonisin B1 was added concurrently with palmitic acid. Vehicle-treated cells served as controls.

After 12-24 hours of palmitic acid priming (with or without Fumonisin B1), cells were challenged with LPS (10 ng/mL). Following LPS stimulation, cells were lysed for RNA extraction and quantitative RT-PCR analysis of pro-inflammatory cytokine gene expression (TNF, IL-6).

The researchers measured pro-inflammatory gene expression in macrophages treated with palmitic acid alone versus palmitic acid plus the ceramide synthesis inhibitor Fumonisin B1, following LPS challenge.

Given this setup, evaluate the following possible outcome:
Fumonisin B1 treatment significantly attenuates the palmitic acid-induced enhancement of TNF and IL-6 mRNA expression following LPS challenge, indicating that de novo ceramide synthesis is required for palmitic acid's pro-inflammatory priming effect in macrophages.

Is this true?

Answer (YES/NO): NO